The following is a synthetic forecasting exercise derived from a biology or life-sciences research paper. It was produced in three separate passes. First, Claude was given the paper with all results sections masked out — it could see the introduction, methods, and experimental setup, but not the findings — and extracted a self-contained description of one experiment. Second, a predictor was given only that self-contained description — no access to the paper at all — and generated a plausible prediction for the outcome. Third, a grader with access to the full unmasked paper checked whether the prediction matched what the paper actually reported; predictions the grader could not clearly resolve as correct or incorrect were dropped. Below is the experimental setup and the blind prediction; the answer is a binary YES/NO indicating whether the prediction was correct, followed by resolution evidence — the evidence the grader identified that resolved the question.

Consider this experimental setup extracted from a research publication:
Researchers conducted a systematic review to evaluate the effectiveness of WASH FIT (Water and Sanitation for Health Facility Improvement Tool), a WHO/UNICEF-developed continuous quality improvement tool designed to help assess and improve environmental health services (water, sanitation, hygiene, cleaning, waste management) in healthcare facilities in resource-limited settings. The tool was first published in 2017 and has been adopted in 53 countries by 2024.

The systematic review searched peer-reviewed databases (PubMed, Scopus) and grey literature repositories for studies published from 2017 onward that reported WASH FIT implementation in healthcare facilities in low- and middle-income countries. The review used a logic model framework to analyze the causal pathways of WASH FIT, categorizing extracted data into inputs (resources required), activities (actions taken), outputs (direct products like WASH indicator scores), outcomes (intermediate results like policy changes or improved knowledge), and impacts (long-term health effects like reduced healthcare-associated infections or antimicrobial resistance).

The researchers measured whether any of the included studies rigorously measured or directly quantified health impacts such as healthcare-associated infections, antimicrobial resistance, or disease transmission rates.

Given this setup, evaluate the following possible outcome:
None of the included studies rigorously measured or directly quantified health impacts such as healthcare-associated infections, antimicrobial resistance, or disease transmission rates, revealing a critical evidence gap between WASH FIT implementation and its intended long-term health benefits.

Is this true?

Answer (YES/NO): YES